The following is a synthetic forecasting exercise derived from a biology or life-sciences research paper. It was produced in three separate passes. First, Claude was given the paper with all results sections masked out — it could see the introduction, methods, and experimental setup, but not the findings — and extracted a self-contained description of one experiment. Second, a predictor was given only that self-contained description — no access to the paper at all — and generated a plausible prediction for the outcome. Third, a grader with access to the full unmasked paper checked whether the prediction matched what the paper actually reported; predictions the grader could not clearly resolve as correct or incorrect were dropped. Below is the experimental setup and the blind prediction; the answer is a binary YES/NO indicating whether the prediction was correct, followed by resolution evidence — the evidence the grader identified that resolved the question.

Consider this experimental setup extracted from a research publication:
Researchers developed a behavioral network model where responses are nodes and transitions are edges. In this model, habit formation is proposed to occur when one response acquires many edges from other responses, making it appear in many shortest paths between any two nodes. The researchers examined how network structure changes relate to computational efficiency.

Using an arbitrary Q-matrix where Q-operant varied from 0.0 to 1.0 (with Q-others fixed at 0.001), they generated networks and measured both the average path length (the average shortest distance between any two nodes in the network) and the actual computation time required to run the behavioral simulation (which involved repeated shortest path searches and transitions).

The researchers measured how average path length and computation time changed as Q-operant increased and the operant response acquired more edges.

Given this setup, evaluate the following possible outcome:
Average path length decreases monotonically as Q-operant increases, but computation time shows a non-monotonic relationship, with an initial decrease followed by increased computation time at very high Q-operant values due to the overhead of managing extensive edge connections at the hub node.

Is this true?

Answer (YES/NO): NO